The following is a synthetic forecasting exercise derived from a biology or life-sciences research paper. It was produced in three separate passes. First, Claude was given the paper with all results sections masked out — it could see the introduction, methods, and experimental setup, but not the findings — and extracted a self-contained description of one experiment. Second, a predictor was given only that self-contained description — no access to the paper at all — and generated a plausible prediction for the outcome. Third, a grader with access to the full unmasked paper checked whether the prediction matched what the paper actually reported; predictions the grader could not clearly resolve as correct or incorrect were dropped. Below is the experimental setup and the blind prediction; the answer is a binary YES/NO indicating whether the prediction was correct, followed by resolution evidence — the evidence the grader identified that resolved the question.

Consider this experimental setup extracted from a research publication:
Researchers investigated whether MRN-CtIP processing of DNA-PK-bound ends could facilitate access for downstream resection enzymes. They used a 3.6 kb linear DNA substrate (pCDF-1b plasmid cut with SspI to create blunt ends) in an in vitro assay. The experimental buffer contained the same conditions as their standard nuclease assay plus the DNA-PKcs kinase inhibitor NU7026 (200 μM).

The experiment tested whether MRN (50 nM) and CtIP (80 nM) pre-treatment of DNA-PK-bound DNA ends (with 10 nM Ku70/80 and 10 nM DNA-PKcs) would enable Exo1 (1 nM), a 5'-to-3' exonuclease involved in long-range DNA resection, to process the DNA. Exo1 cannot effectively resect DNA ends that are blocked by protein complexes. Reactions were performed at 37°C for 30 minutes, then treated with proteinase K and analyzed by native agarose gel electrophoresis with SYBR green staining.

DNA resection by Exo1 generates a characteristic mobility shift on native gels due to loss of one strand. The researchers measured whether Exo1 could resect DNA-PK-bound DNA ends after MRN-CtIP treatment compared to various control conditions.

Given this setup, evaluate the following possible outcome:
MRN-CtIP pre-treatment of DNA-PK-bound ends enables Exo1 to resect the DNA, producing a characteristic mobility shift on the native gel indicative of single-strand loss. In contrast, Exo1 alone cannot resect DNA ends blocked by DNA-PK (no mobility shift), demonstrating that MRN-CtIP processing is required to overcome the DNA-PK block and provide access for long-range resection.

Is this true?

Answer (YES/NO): YES